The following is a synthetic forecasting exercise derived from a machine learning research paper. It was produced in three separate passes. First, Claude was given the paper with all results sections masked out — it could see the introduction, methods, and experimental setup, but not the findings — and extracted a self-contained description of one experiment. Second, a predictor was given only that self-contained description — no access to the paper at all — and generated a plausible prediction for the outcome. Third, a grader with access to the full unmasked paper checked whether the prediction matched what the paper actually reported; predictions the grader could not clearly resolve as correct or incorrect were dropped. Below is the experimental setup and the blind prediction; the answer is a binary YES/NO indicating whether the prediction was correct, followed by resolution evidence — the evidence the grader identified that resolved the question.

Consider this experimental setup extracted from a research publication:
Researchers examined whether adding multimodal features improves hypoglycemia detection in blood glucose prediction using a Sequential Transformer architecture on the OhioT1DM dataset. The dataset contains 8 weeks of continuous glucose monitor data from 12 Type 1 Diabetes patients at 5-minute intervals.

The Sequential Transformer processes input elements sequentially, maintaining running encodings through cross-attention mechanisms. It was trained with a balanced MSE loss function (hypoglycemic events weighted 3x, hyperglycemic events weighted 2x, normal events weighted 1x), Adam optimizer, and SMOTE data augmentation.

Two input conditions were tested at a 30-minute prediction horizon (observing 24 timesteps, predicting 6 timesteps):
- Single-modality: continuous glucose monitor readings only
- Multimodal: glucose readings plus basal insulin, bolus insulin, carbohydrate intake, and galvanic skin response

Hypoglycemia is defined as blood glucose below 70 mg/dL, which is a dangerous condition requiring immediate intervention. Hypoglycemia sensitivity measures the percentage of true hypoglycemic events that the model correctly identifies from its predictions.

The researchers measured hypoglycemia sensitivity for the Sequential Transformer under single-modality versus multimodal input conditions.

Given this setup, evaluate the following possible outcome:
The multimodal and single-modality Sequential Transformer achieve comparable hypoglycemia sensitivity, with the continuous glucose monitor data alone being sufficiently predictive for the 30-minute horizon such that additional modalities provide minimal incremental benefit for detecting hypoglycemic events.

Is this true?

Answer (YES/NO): NO